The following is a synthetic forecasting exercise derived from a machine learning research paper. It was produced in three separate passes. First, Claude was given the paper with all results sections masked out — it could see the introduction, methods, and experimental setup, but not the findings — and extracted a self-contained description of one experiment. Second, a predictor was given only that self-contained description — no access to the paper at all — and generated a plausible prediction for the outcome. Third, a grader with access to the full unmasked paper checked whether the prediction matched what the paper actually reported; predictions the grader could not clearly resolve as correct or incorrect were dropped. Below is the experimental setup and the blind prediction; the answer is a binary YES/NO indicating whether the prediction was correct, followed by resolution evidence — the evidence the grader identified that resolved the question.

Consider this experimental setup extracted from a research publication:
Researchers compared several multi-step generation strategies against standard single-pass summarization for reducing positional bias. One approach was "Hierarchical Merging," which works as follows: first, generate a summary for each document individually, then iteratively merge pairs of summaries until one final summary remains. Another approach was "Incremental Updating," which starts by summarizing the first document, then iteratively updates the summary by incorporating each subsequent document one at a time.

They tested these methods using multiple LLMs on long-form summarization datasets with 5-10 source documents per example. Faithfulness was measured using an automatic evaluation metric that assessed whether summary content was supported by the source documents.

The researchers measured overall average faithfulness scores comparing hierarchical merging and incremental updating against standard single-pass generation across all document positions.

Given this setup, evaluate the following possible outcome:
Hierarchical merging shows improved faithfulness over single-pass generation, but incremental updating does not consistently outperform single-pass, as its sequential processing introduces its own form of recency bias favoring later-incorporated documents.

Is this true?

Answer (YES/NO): NO